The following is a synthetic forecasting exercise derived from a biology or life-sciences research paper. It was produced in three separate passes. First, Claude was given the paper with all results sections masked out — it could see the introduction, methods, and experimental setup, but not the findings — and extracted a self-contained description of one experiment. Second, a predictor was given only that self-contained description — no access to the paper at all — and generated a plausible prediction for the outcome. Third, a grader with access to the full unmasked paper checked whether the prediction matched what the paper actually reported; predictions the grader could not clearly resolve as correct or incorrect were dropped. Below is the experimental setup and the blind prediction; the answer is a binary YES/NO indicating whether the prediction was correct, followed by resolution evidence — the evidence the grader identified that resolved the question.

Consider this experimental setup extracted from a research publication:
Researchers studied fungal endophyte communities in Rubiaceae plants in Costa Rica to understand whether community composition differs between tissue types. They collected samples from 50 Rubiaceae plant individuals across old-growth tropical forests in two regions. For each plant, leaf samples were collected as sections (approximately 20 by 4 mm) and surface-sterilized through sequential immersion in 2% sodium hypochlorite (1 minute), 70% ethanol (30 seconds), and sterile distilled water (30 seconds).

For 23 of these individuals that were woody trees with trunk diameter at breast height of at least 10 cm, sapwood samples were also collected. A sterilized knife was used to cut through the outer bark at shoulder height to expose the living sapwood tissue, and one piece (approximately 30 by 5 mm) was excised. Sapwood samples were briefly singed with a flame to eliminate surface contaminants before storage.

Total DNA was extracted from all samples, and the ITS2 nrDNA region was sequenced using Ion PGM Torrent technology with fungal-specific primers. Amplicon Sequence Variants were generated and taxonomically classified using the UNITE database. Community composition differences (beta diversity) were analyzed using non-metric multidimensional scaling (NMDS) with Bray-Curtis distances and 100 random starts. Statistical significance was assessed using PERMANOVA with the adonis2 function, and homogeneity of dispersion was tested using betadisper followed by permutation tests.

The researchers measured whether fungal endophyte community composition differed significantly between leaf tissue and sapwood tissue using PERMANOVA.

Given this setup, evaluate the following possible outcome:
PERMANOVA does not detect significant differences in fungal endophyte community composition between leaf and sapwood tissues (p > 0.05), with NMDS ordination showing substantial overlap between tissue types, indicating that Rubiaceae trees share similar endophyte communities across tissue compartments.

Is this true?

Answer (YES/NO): NO